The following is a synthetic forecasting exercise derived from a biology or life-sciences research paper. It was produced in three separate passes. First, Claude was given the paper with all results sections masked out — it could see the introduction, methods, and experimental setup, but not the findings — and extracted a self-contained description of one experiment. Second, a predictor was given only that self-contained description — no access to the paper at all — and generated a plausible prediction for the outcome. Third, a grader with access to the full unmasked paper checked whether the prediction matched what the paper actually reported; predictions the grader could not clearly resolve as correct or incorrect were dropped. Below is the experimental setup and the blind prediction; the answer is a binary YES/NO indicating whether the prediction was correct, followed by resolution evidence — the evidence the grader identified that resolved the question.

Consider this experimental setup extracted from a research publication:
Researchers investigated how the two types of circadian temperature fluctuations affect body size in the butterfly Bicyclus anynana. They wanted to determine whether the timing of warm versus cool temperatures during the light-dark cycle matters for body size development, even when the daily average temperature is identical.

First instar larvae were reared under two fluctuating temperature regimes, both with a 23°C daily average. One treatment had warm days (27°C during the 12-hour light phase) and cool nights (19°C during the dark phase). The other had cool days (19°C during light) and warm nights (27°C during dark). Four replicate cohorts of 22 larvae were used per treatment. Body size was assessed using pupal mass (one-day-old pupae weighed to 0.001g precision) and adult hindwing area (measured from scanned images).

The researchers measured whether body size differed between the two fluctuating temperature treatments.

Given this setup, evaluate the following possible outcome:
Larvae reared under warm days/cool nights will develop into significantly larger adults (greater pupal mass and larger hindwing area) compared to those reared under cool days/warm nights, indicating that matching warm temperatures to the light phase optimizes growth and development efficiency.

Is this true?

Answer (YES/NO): NO